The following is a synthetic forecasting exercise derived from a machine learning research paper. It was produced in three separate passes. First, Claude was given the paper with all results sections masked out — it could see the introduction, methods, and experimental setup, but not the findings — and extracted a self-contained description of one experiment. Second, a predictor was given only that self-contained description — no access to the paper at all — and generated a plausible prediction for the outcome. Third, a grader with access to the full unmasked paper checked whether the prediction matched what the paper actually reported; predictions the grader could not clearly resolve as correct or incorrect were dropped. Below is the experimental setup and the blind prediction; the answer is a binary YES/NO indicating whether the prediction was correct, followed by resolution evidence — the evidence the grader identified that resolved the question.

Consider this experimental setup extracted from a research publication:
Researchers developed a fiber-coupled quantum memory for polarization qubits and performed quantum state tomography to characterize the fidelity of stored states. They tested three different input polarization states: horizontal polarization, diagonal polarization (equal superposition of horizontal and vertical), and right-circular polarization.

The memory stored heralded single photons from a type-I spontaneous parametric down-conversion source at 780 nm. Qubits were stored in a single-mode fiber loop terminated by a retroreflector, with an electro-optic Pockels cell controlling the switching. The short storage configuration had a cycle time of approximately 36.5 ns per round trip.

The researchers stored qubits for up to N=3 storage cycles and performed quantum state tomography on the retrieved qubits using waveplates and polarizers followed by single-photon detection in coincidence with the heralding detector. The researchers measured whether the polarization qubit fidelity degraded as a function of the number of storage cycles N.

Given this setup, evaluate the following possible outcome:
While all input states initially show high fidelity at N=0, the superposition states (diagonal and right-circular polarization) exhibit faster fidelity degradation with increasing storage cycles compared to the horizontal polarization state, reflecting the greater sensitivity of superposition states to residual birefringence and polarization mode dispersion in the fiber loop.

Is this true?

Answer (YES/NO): NO